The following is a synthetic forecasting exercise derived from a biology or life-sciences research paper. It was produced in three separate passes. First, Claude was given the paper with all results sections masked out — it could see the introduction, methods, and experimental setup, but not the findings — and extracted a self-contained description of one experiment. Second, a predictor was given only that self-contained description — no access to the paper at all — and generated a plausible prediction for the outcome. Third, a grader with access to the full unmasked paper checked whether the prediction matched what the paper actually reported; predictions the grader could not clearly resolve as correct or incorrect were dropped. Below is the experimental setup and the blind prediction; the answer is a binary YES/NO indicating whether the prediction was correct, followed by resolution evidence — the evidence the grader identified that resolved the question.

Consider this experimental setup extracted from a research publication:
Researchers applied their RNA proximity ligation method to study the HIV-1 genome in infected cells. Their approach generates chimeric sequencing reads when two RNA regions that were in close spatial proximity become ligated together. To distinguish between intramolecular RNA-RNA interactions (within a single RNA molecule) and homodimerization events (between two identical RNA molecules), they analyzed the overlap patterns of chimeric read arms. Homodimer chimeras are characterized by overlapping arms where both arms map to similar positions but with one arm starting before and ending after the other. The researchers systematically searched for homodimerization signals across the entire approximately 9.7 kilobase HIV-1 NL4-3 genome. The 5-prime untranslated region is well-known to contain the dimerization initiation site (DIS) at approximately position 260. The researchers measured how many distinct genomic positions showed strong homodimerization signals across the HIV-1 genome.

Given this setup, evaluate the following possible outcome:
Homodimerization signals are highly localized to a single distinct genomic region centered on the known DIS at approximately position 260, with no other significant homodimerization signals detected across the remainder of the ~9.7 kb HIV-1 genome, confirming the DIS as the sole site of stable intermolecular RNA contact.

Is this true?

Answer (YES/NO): NO